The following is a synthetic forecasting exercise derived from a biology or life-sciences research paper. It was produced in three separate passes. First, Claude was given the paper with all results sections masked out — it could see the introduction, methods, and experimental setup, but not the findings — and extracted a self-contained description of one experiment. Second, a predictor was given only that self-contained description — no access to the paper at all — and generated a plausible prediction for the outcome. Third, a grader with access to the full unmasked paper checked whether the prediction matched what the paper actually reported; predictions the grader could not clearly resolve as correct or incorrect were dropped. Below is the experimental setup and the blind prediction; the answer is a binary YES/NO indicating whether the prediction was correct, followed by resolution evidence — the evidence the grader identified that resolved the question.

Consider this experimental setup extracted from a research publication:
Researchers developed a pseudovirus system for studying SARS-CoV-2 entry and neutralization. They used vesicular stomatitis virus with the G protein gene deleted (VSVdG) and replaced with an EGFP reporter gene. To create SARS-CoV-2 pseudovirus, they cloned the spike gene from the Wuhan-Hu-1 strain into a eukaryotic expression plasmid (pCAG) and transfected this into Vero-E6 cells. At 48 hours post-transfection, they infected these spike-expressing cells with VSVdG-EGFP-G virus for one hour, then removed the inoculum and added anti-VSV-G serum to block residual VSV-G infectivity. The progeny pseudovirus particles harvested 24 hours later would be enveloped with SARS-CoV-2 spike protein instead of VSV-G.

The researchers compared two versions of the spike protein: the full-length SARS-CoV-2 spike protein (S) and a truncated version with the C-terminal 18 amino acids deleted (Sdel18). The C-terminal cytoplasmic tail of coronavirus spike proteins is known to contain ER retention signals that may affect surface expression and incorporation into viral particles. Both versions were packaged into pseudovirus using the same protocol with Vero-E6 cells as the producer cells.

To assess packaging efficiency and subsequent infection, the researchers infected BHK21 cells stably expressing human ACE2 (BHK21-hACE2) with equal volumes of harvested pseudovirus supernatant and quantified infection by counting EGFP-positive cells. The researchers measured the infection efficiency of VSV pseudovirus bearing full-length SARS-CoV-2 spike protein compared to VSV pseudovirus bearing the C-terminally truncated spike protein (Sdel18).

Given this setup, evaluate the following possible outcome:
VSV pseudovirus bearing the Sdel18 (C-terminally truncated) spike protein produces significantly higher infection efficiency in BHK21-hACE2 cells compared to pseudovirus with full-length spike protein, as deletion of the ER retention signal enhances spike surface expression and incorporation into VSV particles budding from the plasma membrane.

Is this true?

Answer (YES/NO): YES